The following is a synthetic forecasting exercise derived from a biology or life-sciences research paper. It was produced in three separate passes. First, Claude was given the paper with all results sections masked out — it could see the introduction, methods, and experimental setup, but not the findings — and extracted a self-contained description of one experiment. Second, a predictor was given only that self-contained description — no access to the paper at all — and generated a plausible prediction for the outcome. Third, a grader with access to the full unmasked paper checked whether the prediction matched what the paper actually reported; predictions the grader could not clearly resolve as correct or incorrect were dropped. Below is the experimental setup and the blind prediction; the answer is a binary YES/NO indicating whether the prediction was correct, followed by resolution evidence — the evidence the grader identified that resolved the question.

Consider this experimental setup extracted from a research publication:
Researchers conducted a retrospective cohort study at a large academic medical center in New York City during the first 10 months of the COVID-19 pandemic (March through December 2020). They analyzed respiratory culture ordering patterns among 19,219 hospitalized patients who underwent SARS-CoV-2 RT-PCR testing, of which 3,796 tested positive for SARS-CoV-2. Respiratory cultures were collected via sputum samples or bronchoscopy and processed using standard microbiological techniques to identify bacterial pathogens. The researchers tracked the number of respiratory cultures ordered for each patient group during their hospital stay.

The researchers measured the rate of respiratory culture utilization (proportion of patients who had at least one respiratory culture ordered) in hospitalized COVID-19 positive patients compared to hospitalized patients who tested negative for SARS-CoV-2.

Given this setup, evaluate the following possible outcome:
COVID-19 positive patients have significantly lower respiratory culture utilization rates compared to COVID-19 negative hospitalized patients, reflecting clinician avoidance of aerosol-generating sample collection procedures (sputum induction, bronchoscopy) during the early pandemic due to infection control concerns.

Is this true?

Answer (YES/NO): NO